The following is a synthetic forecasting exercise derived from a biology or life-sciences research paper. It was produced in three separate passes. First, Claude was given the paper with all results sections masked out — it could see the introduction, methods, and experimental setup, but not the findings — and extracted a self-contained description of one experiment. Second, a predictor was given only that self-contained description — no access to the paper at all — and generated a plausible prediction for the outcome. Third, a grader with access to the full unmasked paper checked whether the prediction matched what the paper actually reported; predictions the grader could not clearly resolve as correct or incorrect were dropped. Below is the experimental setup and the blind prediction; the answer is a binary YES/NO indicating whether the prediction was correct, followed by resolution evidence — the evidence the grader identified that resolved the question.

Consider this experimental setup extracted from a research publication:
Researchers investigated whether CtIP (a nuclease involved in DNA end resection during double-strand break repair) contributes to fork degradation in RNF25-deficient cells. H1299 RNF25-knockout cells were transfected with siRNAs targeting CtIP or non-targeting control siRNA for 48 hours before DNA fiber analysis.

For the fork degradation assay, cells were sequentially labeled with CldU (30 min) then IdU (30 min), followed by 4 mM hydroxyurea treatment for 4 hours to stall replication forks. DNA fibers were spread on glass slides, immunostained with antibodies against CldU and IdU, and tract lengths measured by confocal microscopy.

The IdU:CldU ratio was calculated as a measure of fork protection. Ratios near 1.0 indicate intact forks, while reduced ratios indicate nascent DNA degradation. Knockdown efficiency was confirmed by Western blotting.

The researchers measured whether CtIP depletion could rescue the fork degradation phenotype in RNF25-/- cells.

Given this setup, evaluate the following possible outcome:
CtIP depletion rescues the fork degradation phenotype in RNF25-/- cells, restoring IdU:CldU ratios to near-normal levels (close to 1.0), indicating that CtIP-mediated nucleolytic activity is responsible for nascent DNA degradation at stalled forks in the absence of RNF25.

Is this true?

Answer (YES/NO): YES